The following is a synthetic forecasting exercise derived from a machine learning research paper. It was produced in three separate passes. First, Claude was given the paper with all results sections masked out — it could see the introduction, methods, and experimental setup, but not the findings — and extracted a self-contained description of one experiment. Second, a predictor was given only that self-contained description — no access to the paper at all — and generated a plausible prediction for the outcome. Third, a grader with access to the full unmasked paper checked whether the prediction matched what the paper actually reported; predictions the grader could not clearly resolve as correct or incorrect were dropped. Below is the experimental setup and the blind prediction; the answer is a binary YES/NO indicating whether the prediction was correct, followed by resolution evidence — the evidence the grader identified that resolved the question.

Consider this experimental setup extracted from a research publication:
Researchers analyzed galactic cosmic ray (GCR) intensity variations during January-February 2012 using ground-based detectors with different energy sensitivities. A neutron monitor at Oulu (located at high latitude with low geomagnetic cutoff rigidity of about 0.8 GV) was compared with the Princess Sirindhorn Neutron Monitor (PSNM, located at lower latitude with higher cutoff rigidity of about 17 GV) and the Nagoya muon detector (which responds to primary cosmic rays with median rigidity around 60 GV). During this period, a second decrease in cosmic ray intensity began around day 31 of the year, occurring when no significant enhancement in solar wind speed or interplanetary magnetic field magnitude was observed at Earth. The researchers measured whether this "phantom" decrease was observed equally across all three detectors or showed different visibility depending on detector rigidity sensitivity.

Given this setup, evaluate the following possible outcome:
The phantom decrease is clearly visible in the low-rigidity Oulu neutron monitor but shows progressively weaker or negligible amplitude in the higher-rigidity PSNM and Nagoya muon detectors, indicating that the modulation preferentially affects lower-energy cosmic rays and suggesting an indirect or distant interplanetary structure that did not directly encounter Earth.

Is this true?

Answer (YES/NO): YES